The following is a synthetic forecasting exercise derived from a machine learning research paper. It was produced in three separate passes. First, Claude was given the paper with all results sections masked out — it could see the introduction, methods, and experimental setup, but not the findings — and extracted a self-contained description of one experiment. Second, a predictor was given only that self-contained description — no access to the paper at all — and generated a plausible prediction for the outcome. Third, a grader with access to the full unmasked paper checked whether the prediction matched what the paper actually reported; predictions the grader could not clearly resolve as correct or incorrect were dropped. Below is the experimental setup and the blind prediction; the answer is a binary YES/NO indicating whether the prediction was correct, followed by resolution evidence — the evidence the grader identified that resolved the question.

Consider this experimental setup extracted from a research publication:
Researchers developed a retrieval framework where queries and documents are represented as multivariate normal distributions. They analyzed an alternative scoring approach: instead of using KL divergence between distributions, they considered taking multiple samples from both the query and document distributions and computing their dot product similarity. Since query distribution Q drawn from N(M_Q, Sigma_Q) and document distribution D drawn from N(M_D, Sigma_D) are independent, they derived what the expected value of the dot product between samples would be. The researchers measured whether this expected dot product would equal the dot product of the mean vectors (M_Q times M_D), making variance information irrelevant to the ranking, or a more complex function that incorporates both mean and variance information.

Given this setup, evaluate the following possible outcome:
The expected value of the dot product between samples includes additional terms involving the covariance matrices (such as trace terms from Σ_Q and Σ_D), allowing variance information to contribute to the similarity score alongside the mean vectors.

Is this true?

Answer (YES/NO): NO